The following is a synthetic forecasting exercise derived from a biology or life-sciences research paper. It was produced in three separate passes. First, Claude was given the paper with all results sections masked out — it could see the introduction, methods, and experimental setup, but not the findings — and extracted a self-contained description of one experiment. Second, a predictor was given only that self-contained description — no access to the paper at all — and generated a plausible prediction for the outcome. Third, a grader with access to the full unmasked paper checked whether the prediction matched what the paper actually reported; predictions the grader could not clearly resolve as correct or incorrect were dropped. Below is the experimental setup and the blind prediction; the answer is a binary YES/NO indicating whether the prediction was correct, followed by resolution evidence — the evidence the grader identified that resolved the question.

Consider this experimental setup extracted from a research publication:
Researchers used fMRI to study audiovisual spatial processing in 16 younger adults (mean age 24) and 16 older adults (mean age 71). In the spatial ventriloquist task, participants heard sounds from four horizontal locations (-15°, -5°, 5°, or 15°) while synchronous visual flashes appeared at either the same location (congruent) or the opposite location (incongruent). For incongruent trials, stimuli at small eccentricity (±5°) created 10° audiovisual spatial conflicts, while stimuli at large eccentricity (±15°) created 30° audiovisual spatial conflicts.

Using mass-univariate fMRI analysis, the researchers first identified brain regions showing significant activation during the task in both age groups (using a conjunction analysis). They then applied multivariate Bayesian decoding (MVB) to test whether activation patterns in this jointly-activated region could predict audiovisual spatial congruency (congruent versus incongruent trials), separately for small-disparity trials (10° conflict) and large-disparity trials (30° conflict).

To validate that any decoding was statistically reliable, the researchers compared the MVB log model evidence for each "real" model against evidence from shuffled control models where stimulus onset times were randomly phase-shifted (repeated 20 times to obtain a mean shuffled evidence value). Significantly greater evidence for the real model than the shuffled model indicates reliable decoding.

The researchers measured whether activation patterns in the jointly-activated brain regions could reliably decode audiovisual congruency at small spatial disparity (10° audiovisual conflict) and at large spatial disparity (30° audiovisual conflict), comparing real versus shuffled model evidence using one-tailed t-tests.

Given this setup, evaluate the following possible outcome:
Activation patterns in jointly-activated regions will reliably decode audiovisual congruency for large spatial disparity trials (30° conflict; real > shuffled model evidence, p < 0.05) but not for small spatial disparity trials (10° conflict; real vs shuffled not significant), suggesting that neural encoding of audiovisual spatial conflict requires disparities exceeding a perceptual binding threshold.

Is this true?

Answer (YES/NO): NO